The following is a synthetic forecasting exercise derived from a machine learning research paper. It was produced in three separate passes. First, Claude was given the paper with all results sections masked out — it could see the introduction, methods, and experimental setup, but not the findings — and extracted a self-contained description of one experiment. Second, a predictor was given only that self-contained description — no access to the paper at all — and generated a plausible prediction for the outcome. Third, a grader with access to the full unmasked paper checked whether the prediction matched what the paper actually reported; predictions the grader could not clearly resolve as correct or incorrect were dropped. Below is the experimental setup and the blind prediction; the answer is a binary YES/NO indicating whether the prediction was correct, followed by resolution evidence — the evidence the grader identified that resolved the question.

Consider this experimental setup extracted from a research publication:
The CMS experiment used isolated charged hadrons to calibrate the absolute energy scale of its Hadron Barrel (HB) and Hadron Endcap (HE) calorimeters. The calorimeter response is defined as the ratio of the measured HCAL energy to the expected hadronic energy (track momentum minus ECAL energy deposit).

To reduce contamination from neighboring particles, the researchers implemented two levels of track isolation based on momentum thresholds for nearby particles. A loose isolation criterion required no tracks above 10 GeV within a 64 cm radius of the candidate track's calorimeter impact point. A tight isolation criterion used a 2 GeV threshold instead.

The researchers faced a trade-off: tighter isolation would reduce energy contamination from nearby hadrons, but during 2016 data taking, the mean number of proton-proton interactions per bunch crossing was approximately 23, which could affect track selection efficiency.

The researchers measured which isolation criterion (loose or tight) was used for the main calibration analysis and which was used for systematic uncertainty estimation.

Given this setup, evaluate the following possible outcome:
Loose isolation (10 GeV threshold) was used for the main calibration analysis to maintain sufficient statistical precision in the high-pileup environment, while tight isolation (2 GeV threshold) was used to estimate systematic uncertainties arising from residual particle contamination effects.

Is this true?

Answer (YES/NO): YES